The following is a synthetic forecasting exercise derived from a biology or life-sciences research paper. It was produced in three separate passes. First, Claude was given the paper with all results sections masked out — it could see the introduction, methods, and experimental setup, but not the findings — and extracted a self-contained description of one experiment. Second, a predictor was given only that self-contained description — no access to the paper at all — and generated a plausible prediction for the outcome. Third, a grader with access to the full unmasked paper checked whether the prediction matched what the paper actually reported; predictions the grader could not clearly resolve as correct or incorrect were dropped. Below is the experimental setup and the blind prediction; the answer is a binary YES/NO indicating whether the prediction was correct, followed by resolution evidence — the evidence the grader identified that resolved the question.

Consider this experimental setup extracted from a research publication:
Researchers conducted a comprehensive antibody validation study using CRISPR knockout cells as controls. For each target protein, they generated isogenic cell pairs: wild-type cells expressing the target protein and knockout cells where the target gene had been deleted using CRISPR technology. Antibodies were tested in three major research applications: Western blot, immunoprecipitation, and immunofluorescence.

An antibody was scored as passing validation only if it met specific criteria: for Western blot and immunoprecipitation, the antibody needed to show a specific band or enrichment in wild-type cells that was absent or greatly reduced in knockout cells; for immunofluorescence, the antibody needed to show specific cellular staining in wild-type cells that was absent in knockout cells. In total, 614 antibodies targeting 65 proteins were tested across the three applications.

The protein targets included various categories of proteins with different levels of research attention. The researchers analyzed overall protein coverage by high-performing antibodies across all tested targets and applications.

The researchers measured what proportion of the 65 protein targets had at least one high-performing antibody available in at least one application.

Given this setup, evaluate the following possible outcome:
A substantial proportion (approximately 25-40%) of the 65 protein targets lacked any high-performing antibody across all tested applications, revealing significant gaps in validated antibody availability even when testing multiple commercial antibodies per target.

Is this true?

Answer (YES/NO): NO